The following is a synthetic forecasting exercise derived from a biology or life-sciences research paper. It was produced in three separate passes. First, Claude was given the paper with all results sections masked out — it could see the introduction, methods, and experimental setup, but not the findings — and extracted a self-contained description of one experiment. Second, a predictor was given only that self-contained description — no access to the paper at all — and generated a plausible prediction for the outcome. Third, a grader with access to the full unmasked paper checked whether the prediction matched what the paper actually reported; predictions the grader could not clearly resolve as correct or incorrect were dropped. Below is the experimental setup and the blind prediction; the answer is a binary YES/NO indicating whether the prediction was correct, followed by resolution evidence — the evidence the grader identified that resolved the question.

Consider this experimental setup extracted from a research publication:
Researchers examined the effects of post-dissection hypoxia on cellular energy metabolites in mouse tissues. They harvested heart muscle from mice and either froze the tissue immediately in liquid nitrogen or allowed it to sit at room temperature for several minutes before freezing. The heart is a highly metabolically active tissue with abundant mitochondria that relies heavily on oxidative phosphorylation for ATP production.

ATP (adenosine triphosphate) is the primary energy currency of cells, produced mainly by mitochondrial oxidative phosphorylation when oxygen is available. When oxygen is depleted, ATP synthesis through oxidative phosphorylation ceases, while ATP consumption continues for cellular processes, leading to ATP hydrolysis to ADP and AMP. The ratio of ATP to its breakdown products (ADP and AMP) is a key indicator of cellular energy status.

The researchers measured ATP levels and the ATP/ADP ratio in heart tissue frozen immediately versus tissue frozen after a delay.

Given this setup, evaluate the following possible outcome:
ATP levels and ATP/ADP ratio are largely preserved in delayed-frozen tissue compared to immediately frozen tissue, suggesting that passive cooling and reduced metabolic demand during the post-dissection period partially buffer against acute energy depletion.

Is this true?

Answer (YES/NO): NO